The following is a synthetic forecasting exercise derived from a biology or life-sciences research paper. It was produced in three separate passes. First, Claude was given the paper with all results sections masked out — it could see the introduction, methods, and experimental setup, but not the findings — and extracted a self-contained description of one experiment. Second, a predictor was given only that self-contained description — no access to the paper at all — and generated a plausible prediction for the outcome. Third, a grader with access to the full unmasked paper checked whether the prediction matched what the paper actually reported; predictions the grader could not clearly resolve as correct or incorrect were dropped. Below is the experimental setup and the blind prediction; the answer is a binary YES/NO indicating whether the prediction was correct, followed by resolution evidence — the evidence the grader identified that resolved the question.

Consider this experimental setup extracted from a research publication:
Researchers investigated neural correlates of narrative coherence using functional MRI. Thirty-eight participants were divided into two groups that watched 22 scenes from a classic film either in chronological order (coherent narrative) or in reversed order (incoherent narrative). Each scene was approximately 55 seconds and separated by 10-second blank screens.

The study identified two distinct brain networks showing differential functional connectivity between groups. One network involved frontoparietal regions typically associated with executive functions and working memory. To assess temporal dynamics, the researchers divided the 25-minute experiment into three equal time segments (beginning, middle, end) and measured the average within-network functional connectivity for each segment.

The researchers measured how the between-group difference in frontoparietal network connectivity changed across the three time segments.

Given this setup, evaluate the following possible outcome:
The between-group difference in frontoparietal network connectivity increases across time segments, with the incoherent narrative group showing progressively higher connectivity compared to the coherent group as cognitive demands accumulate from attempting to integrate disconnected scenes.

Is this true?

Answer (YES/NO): NO